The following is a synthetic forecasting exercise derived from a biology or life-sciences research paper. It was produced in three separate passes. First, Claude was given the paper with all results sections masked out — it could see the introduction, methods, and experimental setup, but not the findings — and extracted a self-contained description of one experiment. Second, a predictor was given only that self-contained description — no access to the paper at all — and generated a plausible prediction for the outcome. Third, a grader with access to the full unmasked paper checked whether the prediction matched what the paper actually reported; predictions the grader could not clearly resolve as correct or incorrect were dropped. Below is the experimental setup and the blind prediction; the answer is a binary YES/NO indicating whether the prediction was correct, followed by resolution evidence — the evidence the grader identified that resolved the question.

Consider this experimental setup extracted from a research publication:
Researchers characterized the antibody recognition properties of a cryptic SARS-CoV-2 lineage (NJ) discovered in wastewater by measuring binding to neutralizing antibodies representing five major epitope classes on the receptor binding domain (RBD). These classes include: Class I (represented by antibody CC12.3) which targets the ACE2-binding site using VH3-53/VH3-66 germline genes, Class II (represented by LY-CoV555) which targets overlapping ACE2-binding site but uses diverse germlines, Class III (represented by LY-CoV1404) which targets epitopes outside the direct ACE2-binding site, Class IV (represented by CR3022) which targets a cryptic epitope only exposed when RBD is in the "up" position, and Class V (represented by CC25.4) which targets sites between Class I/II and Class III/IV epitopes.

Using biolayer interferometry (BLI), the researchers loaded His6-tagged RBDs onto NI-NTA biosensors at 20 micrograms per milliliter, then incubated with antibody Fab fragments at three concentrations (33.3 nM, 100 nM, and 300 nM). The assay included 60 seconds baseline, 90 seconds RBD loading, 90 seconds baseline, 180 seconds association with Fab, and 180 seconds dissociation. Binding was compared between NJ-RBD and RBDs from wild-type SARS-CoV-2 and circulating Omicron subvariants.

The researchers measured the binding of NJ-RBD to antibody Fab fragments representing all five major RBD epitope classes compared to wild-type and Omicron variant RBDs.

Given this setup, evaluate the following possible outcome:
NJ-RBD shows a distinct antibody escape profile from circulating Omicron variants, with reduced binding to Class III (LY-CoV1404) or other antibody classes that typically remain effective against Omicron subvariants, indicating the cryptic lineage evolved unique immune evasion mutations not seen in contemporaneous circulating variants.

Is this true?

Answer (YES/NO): YES